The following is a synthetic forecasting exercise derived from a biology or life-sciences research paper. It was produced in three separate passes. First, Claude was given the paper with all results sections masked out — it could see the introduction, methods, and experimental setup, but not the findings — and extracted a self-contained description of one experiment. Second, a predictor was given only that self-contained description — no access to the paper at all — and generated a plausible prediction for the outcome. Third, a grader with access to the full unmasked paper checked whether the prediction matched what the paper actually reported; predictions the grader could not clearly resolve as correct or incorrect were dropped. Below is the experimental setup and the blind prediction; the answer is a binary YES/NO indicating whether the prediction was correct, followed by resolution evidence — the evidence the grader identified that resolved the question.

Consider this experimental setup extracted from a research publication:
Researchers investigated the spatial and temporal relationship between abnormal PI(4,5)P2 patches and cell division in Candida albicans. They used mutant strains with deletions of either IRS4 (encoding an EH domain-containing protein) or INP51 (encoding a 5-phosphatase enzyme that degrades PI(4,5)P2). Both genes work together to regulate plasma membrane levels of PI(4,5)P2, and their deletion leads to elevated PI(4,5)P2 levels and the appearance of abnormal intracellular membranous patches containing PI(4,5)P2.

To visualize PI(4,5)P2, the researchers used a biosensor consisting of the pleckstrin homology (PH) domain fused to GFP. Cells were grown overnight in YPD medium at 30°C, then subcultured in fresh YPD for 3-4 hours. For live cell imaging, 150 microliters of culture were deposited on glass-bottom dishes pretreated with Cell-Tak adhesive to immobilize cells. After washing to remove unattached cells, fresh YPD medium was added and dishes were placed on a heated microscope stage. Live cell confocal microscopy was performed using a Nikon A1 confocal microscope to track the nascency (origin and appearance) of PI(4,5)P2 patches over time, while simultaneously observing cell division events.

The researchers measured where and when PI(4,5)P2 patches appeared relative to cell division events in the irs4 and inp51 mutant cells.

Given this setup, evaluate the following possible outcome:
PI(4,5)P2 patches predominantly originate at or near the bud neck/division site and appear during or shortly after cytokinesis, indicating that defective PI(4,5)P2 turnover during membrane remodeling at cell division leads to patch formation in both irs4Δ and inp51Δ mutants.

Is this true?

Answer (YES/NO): YES